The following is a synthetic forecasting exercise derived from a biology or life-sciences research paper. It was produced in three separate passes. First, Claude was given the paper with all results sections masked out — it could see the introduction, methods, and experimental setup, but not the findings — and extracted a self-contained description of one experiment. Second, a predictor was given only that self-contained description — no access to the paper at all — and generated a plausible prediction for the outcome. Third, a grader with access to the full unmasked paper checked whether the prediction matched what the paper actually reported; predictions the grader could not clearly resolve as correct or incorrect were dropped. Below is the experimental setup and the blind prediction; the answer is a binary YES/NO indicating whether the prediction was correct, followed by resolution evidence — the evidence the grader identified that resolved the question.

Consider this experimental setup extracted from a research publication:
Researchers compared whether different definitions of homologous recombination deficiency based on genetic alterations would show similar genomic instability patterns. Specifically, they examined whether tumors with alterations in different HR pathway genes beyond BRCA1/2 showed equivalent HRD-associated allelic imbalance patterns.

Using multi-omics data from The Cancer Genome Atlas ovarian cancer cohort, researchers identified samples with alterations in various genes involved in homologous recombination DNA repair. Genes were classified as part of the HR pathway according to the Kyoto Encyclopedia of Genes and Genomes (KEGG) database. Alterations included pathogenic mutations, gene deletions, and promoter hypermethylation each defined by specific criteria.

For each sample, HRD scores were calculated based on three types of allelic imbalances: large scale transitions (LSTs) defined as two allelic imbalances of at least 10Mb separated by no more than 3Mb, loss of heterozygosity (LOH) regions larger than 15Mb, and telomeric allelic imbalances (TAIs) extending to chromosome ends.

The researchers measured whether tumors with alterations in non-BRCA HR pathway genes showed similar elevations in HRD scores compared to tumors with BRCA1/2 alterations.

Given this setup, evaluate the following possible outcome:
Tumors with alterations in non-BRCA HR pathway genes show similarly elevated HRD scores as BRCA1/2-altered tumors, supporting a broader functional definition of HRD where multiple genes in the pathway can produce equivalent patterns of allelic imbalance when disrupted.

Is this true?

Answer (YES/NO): YES